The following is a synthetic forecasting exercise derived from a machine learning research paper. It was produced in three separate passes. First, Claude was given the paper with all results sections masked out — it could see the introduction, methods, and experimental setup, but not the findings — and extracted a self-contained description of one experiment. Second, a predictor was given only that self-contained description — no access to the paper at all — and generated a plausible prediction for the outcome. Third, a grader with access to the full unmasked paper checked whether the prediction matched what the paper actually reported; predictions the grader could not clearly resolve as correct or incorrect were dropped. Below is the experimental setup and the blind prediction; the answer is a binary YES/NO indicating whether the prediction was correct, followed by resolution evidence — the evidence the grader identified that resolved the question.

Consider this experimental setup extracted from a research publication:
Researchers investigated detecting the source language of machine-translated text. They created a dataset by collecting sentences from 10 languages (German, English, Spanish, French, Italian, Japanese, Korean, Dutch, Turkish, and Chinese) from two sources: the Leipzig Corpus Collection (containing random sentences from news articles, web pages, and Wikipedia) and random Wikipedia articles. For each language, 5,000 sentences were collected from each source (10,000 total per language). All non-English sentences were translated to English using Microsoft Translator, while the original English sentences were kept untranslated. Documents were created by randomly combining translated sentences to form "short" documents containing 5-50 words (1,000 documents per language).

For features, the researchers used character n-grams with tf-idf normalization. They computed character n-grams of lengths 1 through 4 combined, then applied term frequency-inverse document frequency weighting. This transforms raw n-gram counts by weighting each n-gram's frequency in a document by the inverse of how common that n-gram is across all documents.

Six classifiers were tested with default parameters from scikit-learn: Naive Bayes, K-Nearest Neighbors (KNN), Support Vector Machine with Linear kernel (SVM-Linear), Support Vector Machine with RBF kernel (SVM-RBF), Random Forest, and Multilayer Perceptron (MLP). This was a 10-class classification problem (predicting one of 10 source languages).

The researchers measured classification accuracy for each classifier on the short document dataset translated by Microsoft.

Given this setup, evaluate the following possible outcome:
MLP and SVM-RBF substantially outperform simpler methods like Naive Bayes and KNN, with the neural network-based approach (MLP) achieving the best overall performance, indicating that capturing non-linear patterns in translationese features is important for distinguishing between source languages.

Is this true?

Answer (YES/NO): NO